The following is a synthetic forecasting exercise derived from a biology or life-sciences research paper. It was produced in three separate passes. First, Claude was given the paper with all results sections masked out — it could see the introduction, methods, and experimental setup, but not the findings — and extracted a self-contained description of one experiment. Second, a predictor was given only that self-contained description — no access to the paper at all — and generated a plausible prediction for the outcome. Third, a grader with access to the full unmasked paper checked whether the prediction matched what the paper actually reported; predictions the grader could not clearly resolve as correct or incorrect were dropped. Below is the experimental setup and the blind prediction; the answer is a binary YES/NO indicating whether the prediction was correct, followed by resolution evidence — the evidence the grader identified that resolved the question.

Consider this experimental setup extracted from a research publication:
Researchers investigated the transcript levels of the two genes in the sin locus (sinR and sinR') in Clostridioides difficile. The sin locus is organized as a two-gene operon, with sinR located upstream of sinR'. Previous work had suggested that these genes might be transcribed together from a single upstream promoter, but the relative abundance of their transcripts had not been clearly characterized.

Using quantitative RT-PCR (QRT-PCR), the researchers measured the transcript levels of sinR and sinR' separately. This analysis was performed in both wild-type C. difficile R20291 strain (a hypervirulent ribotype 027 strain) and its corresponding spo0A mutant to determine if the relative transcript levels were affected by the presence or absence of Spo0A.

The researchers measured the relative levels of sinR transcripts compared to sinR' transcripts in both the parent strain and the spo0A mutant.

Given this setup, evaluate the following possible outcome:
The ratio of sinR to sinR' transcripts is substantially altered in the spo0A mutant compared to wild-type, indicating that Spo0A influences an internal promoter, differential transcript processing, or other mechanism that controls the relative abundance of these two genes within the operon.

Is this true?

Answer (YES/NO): NO